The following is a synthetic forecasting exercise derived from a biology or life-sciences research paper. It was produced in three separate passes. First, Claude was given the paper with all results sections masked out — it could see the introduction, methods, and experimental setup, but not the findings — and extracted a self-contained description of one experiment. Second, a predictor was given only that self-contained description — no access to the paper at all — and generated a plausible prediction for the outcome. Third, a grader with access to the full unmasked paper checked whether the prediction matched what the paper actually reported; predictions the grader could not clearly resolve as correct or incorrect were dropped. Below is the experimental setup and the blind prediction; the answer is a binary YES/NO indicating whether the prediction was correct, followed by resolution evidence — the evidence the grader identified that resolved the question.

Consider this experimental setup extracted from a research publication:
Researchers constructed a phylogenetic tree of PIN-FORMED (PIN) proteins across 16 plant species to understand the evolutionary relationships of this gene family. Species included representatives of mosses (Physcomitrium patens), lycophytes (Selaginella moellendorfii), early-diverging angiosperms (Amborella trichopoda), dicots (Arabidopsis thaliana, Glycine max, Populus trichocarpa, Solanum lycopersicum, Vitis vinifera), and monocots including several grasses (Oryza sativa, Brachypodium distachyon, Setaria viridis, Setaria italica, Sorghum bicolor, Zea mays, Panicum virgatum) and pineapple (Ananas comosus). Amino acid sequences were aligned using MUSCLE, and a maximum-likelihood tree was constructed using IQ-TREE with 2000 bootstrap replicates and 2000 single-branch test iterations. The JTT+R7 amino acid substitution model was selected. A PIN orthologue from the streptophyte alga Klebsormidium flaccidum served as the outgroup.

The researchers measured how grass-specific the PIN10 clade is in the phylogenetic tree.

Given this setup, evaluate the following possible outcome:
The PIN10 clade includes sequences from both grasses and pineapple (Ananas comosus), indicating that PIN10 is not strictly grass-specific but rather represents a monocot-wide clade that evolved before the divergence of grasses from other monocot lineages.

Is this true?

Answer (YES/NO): YES